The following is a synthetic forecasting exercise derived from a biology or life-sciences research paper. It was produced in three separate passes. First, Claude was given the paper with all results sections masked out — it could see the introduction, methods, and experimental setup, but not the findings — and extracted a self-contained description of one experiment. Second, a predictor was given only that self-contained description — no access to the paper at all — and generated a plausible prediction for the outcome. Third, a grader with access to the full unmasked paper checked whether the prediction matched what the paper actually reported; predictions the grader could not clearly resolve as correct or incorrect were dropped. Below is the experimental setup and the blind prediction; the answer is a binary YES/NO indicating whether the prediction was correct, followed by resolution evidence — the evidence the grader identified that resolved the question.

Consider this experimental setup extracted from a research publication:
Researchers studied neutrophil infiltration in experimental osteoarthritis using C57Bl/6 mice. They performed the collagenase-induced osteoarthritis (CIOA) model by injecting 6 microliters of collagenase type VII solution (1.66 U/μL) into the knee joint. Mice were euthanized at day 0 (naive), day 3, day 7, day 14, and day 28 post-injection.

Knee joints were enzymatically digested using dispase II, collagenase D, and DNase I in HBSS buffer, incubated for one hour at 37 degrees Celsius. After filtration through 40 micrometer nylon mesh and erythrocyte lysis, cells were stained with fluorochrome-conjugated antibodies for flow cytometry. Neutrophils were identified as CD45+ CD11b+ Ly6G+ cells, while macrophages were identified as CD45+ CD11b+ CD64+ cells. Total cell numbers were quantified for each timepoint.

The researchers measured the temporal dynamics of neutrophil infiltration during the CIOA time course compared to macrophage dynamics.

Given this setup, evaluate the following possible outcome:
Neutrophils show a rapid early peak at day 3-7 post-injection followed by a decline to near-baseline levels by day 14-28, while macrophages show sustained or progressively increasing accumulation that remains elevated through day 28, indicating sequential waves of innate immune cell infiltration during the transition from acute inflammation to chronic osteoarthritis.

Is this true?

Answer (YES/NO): NO